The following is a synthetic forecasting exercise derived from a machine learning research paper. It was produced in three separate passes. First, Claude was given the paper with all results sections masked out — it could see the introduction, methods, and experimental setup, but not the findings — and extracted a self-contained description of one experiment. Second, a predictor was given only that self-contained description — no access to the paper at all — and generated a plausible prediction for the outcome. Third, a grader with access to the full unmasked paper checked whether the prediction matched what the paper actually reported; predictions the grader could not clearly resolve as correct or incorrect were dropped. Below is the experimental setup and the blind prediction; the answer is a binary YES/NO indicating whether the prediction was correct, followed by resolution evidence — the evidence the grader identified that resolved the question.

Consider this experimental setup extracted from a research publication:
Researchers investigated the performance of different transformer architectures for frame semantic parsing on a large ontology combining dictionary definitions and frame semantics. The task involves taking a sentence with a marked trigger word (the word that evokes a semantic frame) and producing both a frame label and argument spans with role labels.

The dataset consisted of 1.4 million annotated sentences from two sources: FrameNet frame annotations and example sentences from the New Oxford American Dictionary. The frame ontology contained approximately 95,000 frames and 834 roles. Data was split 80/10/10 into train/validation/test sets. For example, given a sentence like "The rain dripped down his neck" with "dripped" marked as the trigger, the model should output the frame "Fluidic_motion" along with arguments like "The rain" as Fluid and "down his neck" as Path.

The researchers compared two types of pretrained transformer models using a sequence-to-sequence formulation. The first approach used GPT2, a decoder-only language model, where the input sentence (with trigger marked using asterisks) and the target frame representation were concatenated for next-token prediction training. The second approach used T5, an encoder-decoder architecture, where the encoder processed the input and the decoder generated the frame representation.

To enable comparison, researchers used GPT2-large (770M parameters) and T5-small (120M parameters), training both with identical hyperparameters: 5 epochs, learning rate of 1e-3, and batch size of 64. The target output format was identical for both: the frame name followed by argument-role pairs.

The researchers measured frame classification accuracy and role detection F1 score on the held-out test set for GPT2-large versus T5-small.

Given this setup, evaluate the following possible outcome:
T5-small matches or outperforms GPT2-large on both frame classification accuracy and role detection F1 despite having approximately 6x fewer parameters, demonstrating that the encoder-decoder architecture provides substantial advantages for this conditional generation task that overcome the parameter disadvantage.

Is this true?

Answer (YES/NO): YES